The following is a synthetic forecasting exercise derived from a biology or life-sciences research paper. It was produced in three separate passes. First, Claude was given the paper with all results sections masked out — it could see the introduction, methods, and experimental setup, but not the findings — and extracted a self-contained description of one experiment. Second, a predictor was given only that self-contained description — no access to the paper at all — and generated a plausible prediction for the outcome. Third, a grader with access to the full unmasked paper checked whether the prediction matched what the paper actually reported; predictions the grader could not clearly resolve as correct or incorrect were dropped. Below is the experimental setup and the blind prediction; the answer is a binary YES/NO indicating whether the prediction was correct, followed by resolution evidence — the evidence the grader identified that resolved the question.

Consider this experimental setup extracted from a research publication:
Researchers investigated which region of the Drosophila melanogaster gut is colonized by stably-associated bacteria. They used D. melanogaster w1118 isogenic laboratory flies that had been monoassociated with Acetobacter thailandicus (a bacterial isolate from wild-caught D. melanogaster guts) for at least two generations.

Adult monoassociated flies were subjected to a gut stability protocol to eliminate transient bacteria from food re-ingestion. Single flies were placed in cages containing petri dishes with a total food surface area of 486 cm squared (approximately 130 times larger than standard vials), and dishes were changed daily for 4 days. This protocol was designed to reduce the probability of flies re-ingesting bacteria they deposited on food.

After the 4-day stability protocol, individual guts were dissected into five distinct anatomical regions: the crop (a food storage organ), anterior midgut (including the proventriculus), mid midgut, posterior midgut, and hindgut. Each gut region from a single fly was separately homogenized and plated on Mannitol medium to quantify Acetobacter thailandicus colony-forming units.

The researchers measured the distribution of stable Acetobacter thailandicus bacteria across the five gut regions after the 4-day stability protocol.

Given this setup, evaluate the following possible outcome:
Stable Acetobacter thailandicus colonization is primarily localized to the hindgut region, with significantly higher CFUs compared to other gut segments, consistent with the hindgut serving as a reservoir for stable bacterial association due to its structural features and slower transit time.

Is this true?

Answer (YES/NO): NO